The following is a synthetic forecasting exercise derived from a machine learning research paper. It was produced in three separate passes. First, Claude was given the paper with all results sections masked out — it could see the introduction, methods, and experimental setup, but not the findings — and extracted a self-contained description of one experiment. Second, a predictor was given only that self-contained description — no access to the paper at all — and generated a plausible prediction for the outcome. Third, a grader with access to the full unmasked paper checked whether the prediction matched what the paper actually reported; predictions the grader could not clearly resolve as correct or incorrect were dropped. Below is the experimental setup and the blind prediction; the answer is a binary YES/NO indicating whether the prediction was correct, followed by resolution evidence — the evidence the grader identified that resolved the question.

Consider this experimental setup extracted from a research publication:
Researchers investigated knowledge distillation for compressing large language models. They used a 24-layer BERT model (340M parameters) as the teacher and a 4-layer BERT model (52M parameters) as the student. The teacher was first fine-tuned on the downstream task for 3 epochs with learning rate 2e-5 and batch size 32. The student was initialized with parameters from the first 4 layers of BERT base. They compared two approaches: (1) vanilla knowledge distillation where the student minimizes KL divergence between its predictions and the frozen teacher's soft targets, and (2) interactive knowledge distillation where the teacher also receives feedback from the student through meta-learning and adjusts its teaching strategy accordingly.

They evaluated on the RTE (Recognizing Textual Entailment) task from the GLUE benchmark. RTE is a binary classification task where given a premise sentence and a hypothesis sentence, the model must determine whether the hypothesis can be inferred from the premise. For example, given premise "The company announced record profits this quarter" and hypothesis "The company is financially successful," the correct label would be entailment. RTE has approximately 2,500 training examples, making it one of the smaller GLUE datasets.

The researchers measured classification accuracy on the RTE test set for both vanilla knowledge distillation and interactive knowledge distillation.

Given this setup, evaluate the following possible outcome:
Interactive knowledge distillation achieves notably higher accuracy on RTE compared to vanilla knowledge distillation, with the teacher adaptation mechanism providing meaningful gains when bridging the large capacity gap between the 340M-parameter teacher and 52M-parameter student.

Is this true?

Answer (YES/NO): NO